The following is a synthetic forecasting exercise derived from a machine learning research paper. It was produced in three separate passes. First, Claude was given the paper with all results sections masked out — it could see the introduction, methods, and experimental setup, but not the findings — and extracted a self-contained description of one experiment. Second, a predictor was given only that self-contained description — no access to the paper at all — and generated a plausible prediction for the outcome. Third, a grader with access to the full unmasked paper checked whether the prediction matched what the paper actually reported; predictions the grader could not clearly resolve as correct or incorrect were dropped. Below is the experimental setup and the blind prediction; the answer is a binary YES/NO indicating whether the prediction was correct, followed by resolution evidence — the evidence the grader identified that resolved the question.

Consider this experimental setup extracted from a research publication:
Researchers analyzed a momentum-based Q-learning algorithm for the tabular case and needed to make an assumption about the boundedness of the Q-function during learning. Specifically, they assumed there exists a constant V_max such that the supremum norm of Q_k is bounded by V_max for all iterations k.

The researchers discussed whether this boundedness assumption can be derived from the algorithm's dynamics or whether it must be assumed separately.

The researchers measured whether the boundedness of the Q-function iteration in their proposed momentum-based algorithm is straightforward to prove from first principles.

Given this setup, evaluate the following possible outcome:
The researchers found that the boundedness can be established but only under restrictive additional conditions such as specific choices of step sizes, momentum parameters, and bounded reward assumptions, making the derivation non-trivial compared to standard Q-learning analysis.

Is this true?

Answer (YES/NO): NO